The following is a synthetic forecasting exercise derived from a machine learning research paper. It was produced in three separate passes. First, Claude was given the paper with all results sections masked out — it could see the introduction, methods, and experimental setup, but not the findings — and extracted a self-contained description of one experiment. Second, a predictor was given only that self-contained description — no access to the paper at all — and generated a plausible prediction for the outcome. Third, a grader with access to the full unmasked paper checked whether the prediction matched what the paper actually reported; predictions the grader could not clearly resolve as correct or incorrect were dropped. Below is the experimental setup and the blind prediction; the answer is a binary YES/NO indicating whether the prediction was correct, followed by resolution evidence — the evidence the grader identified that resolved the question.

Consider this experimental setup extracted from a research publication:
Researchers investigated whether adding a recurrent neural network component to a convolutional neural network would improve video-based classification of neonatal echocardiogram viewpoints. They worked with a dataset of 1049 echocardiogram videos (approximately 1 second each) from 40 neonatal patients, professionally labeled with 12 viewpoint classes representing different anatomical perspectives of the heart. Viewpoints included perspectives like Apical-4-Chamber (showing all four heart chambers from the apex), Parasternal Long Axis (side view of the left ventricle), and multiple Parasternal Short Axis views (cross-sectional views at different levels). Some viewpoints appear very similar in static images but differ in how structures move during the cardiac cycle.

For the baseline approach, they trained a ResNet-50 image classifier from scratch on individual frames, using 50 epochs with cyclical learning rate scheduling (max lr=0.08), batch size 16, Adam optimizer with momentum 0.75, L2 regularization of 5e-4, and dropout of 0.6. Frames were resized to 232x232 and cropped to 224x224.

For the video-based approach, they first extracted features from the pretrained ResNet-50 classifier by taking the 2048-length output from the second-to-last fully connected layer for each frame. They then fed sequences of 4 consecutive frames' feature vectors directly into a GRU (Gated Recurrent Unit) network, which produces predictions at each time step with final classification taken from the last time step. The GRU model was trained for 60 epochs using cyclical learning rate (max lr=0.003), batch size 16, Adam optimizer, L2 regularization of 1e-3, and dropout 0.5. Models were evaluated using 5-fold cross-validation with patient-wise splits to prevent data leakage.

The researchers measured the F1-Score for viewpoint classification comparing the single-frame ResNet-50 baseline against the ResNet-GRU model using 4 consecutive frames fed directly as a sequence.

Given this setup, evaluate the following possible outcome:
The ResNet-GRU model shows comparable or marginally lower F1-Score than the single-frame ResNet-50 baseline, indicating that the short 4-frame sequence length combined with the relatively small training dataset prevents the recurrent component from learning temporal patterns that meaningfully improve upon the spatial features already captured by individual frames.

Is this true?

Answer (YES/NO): YES